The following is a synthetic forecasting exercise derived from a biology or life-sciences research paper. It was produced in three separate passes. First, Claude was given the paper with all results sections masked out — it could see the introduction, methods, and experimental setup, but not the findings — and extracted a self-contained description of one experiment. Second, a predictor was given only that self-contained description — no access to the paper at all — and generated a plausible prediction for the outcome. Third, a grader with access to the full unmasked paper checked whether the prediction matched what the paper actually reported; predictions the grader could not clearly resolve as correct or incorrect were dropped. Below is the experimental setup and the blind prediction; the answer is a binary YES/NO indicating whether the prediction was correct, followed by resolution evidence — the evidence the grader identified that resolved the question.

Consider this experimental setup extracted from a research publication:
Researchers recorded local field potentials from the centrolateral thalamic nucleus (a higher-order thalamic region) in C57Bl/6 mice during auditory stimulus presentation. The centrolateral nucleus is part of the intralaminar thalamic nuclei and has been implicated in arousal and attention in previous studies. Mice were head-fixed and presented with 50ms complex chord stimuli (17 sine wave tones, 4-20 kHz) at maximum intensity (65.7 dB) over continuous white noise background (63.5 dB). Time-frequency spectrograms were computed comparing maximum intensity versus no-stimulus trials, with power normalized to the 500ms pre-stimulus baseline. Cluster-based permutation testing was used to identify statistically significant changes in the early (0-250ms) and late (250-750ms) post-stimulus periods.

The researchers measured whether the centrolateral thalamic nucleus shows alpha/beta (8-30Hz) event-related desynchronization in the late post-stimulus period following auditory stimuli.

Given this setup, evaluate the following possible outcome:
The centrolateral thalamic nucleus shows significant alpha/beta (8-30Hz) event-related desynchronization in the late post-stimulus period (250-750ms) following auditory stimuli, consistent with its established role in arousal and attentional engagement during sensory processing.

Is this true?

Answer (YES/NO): YES